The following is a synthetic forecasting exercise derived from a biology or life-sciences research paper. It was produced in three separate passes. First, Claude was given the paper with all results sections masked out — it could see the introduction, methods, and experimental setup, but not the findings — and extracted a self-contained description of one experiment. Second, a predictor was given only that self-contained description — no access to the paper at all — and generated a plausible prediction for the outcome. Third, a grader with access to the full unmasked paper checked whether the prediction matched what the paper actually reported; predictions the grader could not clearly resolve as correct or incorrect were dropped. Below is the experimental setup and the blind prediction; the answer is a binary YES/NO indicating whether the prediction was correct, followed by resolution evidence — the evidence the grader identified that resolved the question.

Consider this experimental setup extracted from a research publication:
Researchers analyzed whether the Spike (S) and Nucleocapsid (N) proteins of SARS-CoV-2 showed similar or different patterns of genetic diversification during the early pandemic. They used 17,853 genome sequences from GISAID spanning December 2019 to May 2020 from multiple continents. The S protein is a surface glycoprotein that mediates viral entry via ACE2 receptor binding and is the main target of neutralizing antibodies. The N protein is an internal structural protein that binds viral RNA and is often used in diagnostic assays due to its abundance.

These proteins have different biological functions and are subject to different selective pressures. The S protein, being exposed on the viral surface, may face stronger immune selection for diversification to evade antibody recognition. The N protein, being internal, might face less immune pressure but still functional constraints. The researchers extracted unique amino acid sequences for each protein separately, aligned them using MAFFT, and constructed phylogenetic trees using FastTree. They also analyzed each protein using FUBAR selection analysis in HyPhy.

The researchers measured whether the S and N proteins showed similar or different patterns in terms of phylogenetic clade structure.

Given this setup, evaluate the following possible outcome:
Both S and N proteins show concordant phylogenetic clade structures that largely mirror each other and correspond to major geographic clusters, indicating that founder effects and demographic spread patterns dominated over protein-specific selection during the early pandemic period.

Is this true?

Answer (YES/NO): NO